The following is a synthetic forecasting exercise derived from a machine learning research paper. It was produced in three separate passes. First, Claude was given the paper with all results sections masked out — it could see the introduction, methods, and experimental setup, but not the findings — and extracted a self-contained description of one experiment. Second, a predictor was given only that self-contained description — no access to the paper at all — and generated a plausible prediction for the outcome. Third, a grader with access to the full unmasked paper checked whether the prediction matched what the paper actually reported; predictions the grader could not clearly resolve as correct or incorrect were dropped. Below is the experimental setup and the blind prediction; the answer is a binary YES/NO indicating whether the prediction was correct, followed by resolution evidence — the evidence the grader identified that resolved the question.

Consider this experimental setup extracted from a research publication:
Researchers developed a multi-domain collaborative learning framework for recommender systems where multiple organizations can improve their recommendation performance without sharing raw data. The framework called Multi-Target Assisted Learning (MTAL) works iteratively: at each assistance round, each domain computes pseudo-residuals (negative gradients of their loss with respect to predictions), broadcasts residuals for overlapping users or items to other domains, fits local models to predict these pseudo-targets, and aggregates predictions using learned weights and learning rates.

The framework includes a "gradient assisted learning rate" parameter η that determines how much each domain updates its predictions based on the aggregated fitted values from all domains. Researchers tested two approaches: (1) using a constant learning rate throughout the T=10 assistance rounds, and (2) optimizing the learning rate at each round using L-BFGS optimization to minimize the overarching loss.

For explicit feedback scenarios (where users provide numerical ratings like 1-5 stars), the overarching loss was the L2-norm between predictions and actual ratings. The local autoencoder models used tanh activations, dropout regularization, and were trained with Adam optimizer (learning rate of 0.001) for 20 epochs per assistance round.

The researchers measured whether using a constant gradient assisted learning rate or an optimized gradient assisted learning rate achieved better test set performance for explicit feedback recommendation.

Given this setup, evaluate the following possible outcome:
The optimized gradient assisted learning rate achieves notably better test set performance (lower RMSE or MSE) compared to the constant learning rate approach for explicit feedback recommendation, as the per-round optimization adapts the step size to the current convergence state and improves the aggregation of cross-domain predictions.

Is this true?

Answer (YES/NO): NO